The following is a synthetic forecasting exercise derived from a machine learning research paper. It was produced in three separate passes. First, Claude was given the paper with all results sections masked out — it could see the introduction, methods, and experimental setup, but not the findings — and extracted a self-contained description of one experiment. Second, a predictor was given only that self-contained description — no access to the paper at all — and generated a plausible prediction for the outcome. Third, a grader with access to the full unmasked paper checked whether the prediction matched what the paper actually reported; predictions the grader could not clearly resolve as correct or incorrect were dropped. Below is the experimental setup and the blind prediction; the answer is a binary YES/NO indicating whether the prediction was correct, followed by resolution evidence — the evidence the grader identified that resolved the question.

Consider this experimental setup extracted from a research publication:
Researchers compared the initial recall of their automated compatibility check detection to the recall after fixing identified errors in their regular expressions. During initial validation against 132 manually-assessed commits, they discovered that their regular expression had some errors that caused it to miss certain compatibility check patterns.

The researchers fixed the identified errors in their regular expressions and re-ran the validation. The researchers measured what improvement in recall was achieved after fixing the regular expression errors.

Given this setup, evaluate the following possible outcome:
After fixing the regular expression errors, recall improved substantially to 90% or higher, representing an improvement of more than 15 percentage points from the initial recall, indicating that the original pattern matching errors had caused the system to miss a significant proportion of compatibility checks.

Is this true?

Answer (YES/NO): NO